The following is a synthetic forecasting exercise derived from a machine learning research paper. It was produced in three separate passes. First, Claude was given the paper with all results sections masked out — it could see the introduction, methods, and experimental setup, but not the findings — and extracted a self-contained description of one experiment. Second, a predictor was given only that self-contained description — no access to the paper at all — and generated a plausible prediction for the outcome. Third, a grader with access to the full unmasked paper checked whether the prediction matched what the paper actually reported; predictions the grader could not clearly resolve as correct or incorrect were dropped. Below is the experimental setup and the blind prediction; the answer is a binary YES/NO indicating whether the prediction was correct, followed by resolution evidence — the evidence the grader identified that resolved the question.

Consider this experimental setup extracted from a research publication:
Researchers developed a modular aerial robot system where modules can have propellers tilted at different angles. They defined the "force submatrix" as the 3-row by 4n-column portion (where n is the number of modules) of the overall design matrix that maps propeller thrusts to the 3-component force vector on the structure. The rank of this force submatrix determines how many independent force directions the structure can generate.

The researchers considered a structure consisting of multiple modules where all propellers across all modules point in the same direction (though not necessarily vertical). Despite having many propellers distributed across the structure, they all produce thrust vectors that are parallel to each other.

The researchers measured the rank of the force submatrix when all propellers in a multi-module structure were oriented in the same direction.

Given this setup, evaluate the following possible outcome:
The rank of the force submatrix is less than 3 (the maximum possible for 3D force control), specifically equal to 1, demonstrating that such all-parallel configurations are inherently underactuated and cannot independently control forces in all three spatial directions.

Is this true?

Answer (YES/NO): YES